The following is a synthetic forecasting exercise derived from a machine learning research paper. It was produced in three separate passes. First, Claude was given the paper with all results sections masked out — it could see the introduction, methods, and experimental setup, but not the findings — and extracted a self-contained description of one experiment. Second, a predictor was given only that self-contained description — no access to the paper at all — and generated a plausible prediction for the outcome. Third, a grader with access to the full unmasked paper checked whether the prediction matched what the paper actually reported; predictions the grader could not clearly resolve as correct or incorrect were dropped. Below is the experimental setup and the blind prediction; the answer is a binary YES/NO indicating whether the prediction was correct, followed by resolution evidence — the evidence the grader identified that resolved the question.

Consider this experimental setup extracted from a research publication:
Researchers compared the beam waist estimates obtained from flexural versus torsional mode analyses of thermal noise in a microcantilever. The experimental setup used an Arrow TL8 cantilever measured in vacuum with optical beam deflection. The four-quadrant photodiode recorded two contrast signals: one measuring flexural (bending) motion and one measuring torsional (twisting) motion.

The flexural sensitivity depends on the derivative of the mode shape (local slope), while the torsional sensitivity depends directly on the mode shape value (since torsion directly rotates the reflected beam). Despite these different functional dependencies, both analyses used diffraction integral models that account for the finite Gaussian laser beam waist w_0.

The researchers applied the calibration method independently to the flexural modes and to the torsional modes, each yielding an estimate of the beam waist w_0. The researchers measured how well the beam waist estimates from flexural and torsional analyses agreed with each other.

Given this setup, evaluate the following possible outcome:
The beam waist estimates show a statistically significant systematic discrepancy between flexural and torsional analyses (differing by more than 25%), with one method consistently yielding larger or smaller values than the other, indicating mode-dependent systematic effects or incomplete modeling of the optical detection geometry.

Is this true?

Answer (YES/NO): NO